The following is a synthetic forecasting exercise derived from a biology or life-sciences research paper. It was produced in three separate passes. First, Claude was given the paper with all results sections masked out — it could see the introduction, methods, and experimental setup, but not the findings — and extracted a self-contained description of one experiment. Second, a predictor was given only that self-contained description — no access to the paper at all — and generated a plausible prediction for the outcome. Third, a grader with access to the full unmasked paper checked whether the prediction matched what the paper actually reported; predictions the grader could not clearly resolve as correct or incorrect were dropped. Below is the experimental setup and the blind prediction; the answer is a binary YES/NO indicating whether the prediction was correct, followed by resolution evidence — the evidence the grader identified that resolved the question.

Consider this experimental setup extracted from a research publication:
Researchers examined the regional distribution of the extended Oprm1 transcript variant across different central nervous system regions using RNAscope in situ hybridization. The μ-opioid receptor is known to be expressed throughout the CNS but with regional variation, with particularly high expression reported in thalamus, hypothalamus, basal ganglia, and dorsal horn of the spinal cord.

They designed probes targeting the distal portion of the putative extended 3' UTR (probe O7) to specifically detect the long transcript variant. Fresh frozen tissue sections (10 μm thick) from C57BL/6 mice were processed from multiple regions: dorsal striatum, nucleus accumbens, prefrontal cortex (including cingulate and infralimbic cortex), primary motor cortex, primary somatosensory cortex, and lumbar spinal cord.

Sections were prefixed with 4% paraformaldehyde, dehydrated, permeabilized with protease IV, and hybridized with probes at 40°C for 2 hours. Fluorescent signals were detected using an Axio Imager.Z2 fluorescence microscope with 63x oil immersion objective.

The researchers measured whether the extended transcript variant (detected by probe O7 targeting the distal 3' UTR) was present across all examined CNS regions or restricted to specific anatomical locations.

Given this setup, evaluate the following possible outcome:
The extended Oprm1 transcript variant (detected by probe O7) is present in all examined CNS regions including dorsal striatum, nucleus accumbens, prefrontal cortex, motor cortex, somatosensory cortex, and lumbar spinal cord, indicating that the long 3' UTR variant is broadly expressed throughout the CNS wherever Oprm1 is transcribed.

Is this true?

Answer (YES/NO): YES